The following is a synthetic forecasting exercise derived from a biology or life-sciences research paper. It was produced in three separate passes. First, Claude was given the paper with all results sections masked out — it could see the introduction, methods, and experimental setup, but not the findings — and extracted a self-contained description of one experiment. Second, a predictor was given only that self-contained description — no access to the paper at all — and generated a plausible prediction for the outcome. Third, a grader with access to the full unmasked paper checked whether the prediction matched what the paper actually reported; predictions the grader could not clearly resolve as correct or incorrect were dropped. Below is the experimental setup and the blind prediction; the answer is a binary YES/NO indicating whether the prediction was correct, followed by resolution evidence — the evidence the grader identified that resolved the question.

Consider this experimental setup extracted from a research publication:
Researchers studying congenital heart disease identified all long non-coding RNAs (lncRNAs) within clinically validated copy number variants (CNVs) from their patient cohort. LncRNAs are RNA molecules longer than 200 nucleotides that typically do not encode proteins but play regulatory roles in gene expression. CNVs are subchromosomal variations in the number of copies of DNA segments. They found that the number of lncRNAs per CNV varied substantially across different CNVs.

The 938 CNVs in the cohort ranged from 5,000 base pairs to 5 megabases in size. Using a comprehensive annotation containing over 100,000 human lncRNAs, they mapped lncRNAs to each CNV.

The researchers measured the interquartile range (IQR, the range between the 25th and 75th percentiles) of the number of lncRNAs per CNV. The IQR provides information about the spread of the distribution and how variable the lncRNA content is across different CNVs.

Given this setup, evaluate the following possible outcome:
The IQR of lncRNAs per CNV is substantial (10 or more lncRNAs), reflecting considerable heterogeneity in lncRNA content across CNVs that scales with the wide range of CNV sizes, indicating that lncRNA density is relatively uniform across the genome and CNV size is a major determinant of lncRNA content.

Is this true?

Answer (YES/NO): YES